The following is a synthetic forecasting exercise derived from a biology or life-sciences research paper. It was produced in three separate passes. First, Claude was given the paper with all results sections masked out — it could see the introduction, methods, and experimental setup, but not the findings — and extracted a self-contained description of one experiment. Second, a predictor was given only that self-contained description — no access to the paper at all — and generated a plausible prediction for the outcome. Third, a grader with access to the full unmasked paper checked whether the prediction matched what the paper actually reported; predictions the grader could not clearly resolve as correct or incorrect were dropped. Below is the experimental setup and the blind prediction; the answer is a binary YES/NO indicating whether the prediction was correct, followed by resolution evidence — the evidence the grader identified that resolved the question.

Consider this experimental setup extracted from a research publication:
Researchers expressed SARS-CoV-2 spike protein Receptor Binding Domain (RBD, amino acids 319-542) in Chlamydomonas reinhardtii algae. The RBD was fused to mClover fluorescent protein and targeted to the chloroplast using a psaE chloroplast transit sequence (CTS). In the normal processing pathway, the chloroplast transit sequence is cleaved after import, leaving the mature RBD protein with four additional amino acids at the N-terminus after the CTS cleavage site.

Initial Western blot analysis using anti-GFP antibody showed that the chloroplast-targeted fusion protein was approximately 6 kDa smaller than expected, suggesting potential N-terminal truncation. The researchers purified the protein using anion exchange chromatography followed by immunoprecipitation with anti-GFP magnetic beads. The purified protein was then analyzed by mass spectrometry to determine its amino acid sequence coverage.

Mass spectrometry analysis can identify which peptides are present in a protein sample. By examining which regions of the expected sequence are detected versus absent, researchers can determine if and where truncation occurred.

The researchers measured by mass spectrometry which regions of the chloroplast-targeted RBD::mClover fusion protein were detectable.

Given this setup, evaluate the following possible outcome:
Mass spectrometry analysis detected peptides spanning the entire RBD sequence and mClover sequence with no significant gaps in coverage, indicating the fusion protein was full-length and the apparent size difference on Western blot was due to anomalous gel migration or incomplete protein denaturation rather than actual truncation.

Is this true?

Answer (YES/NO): NO